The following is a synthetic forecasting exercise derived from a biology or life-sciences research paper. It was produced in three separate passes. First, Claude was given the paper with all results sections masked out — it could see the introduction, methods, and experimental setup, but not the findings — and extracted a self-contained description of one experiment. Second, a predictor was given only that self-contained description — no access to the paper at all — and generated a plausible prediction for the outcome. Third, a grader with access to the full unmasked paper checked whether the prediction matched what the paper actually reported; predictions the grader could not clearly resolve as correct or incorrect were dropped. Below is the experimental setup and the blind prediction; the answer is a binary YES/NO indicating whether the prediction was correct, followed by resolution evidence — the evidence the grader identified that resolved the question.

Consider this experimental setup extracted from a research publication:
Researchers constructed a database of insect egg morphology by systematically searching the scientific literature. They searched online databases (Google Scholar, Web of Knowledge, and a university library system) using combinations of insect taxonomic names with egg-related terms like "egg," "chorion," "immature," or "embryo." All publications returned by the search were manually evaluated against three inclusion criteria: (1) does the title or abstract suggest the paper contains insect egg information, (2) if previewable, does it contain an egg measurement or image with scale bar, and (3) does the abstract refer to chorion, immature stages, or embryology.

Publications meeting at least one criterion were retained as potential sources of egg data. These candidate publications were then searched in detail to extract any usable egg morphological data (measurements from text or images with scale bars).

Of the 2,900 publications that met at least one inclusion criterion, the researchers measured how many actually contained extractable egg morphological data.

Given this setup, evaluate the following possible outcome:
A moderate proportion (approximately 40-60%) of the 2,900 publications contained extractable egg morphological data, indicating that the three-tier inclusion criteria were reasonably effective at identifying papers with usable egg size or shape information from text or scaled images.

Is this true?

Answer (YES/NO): NO